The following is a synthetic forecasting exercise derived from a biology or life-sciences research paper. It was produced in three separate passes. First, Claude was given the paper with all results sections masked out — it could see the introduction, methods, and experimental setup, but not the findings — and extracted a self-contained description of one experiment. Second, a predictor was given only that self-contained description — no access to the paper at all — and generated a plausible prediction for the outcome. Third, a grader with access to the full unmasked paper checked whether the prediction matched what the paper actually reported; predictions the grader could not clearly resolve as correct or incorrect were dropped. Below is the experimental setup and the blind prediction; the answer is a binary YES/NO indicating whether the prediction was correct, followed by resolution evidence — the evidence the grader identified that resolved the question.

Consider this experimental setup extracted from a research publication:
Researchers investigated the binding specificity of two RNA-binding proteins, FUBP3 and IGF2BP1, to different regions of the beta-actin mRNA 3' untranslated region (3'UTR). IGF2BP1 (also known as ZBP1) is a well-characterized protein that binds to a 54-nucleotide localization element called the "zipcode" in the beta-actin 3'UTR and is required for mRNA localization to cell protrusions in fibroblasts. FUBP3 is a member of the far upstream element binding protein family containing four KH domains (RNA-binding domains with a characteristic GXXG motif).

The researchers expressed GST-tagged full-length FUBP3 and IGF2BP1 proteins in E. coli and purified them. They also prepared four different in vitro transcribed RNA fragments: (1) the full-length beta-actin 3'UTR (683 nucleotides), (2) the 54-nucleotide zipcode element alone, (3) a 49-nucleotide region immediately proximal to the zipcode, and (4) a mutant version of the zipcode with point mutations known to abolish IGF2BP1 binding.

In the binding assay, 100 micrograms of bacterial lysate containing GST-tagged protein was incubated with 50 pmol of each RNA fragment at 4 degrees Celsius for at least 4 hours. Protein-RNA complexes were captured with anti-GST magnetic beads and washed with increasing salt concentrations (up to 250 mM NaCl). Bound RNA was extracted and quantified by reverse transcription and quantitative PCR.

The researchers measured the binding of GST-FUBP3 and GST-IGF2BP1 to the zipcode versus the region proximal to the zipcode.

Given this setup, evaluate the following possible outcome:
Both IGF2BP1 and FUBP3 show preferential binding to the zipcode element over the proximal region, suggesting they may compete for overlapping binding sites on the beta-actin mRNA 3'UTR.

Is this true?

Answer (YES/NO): NO